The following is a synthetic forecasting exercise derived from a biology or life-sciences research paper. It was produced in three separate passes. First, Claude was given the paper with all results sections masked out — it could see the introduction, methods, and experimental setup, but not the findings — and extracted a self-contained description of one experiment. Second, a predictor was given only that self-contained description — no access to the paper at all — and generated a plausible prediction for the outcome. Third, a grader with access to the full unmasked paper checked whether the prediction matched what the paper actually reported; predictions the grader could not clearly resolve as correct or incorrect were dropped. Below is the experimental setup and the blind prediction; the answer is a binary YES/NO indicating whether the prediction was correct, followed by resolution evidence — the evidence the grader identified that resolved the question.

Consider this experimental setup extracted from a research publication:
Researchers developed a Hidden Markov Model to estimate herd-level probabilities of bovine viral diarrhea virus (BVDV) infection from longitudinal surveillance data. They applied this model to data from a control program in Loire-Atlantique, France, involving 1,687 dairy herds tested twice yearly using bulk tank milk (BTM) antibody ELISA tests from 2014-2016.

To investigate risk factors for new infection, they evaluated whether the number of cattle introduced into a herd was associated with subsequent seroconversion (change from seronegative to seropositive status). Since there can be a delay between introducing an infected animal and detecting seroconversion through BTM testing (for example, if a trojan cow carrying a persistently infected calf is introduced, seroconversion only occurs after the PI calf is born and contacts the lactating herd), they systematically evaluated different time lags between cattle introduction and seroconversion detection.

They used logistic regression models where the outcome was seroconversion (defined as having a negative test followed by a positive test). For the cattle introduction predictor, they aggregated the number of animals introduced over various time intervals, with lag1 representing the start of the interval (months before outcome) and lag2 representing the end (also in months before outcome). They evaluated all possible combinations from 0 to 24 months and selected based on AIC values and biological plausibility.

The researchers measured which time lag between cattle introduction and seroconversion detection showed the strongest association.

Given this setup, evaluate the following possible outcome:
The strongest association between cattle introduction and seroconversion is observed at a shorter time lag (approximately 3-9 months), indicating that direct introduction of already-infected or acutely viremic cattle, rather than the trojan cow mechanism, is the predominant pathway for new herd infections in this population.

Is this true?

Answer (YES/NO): NO